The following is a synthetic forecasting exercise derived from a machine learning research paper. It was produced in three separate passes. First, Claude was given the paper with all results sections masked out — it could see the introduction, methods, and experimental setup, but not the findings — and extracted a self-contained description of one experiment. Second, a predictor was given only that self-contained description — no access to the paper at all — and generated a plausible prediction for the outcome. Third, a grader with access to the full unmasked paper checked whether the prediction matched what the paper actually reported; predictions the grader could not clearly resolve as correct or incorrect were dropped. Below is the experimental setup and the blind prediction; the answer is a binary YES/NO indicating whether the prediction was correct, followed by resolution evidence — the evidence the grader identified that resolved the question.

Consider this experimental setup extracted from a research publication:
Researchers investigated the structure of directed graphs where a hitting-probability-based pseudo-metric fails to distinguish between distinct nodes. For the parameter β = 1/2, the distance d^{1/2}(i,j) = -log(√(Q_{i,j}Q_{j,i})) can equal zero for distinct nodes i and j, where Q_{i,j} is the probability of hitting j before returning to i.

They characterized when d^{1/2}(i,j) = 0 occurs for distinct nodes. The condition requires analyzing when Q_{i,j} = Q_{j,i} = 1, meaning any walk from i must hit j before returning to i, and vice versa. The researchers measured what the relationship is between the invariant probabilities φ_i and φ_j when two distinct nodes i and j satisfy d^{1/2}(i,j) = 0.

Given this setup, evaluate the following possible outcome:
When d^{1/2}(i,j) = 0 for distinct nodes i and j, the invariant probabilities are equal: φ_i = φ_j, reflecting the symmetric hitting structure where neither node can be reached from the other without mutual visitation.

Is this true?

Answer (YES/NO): YES